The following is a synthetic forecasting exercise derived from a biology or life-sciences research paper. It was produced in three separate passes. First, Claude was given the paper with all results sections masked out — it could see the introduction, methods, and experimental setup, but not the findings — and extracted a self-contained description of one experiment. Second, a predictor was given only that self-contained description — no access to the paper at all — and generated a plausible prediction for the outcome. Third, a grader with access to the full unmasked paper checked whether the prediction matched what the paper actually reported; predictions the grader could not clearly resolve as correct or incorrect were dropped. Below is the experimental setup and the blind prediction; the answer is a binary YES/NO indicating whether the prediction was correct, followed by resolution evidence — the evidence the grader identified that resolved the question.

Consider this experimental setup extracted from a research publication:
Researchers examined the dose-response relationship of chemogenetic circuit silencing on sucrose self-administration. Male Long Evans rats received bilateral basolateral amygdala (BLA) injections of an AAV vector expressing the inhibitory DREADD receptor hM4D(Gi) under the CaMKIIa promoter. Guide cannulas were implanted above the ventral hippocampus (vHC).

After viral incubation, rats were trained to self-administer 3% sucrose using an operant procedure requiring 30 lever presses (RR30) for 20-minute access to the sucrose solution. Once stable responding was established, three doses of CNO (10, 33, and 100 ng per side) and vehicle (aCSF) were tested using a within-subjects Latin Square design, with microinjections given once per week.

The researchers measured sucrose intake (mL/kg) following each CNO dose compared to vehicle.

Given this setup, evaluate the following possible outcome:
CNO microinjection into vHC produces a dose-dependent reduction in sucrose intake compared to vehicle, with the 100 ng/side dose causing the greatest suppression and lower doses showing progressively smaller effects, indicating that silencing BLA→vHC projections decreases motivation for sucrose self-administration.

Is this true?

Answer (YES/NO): NO